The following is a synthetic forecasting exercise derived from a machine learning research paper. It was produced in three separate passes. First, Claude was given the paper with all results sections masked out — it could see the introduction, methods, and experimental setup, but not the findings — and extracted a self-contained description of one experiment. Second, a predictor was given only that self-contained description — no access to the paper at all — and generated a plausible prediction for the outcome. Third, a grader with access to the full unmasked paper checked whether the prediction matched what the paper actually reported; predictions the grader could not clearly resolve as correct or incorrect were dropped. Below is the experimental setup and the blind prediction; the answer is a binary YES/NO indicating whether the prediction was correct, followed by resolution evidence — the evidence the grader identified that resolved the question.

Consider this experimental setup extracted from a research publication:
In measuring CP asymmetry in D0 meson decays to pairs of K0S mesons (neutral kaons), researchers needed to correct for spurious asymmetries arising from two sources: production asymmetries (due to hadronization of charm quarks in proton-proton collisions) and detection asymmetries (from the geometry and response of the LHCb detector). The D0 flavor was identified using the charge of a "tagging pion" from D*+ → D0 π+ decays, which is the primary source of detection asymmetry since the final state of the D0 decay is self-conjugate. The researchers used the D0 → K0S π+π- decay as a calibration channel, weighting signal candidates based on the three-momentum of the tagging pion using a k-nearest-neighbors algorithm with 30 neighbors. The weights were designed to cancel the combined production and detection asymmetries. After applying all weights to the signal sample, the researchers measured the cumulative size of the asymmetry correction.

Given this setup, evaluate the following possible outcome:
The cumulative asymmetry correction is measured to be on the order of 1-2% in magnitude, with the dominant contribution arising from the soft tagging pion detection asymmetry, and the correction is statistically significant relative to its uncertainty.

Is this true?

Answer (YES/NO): NO